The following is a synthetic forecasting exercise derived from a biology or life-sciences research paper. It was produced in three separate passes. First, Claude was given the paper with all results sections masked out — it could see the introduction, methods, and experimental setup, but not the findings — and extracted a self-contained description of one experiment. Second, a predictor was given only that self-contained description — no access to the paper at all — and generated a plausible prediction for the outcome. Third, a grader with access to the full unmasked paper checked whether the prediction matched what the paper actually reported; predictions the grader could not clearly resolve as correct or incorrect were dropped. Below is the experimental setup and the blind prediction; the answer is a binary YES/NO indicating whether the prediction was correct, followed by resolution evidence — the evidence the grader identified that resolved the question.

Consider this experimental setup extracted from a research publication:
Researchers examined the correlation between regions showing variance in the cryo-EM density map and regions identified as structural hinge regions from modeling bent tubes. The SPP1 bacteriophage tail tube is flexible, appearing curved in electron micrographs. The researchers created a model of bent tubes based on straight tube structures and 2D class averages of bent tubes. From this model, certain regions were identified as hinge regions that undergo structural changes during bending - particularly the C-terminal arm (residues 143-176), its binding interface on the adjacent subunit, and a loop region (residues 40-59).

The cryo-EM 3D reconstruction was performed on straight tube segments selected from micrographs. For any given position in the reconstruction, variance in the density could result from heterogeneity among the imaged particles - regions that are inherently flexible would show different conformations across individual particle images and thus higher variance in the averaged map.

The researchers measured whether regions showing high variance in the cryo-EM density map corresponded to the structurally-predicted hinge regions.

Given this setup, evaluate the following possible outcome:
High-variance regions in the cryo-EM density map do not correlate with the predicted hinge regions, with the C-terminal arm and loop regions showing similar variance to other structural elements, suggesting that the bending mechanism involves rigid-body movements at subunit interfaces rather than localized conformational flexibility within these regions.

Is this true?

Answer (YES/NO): NO